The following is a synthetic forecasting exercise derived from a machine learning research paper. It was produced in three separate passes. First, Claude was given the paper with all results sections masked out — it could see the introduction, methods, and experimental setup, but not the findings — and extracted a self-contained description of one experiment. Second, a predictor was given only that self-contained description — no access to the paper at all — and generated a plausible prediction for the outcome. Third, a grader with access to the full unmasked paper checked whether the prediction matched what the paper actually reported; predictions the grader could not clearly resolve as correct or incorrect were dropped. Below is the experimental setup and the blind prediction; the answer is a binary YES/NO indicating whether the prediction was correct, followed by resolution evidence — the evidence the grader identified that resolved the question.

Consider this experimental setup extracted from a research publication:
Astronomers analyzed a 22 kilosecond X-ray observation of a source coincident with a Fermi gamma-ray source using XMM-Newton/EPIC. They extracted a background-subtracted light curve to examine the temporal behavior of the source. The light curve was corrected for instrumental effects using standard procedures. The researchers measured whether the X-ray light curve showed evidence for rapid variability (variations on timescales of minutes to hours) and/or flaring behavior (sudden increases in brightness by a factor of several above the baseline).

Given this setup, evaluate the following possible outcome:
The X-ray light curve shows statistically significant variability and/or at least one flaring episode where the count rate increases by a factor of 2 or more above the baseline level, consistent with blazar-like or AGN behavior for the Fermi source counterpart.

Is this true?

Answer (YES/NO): NO